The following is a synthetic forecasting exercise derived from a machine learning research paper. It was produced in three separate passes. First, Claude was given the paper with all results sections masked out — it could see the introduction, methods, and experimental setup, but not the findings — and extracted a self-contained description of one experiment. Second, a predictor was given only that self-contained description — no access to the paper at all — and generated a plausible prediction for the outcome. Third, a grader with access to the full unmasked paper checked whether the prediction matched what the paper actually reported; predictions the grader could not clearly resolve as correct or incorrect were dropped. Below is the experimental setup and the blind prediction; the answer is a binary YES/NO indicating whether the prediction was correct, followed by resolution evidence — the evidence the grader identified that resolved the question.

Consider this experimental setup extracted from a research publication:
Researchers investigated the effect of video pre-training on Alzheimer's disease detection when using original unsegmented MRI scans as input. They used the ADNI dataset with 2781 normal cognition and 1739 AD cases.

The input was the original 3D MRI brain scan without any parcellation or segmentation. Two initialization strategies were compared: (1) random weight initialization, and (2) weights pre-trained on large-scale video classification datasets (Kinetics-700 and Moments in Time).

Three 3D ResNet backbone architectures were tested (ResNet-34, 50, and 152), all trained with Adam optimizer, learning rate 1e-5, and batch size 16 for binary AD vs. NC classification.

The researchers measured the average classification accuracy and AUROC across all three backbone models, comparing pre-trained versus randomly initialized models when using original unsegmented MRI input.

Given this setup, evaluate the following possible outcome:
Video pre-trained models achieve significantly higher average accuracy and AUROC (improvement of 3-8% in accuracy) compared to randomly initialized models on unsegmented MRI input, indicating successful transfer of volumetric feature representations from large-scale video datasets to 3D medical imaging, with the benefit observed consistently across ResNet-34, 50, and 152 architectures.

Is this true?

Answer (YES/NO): NO